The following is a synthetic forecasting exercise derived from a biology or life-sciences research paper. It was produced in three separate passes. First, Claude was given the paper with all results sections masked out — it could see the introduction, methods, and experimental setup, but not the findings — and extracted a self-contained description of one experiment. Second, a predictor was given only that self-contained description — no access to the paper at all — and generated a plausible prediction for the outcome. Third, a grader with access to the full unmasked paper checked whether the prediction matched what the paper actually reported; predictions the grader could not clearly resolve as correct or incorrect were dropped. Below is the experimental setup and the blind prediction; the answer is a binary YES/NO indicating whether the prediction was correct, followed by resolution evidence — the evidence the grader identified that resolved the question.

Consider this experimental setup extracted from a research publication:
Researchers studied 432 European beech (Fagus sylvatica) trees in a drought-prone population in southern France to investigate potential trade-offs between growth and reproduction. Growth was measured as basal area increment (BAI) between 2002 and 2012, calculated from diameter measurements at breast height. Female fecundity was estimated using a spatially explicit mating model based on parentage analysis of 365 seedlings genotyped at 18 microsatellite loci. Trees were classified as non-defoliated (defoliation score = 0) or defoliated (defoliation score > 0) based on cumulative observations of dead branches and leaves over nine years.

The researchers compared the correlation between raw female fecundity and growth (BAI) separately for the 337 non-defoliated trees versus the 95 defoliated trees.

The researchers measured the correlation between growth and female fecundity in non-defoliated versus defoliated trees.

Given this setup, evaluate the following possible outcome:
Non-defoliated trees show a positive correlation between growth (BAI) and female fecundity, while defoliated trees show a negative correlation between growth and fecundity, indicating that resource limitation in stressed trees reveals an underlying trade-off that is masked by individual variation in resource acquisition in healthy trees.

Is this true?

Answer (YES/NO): NO